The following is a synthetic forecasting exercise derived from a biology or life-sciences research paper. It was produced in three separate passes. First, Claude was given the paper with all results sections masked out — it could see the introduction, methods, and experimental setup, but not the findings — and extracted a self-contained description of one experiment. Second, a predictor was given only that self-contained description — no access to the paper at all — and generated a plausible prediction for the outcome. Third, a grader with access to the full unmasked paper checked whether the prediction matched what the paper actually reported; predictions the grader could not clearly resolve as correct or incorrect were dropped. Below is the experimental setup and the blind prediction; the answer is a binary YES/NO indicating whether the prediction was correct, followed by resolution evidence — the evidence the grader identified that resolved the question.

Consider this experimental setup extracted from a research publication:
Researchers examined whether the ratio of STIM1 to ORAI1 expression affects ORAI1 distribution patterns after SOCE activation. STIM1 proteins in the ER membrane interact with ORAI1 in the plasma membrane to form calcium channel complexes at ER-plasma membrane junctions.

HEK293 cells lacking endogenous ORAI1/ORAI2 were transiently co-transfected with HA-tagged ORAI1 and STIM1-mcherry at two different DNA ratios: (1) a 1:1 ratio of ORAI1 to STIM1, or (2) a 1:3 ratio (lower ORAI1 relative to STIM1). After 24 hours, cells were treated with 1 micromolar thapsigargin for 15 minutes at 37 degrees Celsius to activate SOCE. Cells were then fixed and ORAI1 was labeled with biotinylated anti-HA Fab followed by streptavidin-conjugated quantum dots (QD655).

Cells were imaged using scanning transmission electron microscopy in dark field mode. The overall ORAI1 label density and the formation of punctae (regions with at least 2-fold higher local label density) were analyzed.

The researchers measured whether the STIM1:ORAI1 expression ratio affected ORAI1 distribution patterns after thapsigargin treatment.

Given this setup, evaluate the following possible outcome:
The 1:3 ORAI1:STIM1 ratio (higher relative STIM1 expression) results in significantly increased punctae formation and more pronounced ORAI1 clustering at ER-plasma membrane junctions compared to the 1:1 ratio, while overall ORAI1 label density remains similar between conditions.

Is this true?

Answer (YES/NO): YES